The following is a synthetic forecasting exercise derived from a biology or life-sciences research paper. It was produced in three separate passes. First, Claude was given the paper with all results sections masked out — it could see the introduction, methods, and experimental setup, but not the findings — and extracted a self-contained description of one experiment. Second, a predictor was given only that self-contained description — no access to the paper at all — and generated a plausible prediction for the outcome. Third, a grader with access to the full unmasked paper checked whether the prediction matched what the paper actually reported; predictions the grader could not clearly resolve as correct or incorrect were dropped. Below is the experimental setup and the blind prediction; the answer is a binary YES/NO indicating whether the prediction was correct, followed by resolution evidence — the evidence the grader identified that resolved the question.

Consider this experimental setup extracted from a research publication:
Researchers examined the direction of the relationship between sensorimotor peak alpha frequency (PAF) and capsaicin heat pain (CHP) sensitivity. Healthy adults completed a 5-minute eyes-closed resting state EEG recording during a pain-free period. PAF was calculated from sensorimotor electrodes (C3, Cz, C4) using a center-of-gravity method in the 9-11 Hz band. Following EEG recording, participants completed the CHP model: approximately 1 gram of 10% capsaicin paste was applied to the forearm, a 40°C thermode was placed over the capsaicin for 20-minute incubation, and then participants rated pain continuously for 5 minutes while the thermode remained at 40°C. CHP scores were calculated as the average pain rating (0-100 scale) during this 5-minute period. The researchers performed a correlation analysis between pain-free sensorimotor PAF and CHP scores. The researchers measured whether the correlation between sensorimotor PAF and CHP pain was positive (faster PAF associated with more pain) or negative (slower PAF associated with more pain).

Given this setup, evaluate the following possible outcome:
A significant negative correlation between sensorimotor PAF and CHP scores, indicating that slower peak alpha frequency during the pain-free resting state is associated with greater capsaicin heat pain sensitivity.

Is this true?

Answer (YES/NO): YES